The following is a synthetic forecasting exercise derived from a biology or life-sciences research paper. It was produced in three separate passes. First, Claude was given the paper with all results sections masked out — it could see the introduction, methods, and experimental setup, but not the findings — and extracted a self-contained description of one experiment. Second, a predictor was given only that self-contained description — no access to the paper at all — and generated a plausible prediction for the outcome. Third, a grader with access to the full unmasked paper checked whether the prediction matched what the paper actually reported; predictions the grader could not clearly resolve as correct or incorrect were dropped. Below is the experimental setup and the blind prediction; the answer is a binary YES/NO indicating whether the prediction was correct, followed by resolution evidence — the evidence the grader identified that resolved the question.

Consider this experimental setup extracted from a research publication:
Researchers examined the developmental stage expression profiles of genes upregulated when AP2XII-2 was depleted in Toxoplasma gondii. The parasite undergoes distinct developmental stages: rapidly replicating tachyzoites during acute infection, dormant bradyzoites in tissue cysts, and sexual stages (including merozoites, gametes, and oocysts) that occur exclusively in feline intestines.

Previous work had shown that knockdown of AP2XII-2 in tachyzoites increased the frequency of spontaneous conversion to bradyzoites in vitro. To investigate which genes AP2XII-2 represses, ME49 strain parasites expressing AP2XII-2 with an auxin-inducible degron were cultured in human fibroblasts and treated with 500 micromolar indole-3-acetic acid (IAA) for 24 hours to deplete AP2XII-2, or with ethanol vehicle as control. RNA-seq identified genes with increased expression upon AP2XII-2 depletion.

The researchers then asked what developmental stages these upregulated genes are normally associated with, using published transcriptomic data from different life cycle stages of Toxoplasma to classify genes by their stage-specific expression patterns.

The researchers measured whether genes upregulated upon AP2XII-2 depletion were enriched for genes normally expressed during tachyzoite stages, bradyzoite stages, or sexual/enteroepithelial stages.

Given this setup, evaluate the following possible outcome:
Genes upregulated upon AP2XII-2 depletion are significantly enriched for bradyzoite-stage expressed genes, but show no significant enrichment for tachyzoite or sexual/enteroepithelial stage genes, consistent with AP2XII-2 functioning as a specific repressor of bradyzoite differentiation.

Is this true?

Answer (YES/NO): NO